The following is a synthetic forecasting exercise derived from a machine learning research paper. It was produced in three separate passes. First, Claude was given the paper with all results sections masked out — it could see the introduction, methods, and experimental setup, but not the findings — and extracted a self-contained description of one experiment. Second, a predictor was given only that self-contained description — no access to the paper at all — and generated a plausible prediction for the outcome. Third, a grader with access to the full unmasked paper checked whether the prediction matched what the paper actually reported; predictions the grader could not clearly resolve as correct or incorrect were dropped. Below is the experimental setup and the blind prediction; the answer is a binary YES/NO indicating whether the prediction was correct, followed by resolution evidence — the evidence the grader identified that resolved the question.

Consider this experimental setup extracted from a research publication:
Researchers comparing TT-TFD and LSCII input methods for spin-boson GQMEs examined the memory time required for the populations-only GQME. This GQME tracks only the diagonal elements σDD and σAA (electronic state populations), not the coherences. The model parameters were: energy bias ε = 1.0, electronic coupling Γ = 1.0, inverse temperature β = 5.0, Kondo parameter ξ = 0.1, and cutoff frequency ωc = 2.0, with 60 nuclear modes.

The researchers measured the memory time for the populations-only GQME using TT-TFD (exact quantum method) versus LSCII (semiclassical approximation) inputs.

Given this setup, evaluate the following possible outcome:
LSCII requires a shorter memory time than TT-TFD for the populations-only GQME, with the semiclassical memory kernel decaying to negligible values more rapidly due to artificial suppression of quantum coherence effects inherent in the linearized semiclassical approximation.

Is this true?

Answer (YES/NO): NO